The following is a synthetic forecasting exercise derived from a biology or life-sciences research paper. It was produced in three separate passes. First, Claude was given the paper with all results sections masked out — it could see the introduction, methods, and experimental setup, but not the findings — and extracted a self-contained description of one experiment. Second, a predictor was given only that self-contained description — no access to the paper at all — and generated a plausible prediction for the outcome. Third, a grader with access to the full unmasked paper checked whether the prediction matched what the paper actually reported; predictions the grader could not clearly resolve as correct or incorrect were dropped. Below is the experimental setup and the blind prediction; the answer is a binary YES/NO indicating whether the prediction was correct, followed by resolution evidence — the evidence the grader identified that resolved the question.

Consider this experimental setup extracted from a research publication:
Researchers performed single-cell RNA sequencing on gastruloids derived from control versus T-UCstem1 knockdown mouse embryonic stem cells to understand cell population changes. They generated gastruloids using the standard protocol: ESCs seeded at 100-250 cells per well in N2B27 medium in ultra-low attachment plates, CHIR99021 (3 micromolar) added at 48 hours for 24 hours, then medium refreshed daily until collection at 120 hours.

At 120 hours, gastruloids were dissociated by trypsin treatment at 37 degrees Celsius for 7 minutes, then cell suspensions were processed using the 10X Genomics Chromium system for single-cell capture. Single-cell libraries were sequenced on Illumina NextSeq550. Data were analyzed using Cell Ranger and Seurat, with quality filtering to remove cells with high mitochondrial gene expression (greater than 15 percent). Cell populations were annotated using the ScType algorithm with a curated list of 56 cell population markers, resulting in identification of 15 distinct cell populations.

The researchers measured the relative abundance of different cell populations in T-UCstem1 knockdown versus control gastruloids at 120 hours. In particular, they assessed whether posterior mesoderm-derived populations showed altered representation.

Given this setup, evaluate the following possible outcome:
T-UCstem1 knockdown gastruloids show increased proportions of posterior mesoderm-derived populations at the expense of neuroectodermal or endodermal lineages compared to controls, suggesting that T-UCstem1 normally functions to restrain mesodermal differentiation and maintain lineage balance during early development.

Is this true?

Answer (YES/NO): NO